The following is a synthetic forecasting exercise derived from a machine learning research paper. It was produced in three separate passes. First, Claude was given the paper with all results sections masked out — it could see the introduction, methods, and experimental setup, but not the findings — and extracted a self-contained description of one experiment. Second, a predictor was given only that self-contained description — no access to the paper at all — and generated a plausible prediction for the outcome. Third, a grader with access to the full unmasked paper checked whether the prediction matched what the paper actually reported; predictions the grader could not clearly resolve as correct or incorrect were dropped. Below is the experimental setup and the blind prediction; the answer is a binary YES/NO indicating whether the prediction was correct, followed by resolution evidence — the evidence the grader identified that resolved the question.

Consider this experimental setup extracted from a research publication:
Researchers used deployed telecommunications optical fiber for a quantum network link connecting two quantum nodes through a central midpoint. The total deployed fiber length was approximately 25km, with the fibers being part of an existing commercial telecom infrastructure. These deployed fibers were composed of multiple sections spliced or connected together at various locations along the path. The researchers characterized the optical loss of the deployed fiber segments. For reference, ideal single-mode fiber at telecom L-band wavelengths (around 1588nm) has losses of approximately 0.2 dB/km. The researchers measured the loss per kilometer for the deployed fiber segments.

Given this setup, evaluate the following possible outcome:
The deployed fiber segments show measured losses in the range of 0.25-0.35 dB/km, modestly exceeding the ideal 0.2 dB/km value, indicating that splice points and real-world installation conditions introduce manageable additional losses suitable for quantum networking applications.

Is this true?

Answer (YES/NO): NO